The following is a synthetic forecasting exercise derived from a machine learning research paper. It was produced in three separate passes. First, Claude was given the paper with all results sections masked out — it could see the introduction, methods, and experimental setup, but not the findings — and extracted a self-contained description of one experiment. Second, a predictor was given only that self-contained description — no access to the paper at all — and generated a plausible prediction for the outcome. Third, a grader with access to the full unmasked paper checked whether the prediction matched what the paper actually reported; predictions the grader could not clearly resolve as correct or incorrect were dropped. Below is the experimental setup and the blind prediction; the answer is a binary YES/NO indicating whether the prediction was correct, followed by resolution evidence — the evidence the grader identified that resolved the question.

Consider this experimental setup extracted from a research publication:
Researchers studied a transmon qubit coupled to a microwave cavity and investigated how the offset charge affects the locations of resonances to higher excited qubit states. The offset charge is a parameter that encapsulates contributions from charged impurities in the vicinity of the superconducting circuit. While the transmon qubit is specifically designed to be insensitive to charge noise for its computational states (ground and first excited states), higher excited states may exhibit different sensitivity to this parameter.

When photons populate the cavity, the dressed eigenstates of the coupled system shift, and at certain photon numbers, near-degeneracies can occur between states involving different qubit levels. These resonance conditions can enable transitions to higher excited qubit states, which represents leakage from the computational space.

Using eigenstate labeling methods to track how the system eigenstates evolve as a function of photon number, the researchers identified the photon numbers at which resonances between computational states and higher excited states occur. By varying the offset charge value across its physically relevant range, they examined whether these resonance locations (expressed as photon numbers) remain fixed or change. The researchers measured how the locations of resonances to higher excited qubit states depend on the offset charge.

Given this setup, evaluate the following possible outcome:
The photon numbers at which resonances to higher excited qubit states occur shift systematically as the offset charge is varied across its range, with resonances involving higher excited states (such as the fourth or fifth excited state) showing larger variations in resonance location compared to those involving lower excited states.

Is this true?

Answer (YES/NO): NO